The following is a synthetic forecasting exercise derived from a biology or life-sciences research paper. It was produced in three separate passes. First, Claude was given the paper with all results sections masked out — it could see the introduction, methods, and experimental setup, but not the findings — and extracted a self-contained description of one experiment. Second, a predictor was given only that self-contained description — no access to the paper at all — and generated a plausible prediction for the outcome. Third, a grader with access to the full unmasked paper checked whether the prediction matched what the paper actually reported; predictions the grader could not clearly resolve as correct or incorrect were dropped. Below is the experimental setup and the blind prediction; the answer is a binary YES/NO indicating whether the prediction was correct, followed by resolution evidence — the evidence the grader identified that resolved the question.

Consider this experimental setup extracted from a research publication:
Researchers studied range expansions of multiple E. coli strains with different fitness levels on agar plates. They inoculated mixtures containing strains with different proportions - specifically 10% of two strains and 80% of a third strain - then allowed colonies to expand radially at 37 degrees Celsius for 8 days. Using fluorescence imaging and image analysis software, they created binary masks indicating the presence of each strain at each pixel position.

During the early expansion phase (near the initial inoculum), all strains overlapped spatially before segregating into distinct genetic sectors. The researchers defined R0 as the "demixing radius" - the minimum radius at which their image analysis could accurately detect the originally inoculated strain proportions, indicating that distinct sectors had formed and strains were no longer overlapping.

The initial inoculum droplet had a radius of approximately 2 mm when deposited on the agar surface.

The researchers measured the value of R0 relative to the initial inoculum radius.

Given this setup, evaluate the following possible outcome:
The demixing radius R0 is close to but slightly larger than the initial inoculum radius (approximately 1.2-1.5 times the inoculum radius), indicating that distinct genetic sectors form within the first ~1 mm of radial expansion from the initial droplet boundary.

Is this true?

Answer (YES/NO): NO